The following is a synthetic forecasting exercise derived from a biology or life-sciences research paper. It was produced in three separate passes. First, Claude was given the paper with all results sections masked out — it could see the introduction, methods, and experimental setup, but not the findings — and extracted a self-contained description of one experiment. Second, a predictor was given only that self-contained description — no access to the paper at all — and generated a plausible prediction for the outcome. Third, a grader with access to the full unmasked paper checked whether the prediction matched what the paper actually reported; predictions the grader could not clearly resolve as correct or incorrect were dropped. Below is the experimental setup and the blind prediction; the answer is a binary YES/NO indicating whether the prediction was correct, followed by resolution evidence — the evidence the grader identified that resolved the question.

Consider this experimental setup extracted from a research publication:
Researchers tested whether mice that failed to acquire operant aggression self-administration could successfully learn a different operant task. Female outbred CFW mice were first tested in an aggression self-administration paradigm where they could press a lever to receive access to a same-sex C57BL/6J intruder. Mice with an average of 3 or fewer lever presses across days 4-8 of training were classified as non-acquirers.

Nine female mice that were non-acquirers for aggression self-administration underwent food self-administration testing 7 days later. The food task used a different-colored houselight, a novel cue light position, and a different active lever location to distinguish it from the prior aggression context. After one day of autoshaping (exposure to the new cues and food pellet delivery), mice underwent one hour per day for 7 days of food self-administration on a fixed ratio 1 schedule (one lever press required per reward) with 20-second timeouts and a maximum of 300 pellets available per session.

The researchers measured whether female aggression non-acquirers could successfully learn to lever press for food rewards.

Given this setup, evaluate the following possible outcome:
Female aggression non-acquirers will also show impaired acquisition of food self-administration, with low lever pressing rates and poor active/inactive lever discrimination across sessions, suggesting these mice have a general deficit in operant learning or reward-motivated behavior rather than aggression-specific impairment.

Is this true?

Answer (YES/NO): NO